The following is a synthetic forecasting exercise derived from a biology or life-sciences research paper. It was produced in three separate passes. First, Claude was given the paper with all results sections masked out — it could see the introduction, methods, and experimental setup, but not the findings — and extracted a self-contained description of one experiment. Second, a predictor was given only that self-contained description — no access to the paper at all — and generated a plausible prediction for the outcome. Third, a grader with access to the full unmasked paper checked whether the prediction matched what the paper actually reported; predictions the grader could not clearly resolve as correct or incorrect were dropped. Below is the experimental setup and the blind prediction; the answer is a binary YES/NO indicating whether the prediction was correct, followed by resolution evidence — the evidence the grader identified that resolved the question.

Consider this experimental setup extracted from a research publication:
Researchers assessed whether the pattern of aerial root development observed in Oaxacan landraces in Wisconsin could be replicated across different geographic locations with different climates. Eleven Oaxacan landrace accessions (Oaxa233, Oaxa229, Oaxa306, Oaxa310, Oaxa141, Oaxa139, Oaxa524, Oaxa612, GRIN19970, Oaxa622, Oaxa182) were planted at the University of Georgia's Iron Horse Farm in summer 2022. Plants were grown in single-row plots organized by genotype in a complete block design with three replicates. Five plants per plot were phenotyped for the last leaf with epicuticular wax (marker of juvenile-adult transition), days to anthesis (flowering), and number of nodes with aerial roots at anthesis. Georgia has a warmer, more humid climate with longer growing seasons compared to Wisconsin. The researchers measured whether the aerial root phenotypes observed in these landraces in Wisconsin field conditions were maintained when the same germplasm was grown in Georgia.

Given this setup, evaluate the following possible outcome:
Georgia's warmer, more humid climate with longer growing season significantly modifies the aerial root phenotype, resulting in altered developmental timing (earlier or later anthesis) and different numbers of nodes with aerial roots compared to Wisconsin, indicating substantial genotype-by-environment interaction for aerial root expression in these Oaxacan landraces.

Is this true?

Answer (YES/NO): NO